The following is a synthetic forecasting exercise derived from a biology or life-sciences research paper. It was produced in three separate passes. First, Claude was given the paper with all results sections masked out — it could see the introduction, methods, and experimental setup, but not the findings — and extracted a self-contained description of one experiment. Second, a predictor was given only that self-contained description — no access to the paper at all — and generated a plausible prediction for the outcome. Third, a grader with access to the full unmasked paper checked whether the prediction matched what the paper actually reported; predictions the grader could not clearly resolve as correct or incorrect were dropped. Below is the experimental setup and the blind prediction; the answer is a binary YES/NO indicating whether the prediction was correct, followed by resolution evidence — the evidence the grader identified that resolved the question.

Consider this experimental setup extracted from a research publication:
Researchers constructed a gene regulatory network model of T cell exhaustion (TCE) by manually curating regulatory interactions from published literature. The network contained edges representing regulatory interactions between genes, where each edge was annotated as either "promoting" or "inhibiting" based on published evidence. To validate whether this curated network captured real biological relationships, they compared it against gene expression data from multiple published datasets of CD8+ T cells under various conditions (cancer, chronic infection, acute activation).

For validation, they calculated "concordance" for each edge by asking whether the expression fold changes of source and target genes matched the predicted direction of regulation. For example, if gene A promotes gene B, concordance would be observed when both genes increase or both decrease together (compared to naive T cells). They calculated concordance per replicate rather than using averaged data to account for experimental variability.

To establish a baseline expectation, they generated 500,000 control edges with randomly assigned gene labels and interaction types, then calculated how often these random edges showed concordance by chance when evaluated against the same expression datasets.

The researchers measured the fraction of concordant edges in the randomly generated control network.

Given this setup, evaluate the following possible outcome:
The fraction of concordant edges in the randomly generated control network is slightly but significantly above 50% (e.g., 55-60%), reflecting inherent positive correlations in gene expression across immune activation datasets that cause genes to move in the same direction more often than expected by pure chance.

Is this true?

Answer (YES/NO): NO